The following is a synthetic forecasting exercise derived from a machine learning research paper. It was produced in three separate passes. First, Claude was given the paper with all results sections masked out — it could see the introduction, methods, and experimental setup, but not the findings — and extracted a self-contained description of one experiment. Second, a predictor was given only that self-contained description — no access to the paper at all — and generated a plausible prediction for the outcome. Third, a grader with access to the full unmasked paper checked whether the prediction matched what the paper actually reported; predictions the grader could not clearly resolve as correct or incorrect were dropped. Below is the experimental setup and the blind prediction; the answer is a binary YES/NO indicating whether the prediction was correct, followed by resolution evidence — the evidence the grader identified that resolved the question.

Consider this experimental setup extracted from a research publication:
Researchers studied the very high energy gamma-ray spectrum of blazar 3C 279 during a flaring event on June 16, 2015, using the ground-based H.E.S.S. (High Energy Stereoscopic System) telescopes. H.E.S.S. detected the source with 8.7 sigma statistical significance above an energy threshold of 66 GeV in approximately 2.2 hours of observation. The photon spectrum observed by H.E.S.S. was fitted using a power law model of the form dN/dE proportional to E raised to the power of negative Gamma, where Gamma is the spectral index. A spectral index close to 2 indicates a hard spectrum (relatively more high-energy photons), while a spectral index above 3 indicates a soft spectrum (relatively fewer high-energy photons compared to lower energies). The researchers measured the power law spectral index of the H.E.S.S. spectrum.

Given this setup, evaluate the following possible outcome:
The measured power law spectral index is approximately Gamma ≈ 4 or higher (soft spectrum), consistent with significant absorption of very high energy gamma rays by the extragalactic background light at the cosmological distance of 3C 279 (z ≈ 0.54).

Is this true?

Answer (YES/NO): YES